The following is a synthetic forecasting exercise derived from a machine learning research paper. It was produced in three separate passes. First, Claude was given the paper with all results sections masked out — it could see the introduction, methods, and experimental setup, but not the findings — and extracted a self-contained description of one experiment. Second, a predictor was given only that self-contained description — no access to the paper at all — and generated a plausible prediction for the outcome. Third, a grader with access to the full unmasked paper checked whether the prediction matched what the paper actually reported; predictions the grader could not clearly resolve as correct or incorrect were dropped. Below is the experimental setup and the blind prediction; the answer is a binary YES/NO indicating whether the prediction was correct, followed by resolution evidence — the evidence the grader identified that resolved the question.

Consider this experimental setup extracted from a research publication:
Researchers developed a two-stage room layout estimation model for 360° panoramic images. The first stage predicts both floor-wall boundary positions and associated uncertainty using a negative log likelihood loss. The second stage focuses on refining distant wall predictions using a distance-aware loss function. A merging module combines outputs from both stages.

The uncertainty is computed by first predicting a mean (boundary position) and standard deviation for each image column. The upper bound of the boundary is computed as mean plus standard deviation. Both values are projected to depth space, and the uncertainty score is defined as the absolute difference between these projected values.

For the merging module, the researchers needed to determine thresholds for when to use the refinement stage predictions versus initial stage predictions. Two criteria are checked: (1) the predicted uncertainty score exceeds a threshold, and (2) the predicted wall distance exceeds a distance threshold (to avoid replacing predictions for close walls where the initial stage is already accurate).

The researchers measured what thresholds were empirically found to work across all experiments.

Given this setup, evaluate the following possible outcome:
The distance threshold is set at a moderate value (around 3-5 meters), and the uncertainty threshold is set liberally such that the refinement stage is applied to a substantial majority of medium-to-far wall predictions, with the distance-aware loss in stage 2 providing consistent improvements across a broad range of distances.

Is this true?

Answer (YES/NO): NO